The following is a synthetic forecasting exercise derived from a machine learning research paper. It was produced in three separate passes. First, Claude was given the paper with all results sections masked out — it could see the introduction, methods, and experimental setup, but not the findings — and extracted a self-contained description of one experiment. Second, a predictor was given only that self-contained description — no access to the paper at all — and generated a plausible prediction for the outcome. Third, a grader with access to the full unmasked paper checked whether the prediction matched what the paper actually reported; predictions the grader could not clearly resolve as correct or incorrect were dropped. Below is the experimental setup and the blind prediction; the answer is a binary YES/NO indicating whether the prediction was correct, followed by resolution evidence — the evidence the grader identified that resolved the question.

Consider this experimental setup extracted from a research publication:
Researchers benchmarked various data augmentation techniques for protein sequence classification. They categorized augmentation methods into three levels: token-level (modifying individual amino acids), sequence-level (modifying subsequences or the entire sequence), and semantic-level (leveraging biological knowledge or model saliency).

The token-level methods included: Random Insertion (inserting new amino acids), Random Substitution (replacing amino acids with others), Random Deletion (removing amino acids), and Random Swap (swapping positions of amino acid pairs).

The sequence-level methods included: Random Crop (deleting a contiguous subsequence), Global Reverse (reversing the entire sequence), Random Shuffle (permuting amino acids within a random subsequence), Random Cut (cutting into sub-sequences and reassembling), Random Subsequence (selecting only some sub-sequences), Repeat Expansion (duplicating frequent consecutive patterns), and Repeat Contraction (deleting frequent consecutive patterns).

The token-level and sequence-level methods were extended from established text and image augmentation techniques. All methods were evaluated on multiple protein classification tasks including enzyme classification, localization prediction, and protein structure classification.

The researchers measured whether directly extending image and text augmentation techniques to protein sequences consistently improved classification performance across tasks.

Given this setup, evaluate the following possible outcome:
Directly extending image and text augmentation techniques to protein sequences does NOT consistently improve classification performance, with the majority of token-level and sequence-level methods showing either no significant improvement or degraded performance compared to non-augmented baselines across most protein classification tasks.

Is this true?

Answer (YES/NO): NO